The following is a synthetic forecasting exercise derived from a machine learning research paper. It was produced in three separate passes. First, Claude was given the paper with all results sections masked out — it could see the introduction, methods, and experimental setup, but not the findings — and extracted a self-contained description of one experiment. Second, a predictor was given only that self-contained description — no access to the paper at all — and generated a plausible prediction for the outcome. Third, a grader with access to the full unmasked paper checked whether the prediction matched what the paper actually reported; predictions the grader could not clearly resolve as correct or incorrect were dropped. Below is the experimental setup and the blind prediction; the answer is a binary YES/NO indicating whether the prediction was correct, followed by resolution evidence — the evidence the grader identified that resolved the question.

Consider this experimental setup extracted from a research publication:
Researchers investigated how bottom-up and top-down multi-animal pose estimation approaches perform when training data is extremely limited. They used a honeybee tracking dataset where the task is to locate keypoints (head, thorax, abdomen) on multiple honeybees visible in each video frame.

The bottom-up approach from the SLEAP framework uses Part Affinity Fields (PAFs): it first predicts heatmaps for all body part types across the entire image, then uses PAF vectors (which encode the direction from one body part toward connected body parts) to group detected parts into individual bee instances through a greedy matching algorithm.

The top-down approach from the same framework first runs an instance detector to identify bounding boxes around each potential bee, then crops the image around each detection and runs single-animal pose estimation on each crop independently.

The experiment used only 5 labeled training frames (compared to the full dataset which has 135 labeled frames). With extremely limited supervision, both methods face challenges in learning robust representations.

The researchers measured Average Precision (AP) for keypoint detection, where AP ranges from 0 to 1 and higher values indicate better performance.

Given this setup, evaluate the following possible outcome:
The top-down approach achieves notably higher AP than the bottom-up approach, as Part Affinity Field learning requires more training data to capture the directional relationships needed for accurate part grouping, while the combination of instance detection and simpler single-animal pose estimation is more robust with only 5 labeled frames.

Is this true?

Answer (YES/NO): NO